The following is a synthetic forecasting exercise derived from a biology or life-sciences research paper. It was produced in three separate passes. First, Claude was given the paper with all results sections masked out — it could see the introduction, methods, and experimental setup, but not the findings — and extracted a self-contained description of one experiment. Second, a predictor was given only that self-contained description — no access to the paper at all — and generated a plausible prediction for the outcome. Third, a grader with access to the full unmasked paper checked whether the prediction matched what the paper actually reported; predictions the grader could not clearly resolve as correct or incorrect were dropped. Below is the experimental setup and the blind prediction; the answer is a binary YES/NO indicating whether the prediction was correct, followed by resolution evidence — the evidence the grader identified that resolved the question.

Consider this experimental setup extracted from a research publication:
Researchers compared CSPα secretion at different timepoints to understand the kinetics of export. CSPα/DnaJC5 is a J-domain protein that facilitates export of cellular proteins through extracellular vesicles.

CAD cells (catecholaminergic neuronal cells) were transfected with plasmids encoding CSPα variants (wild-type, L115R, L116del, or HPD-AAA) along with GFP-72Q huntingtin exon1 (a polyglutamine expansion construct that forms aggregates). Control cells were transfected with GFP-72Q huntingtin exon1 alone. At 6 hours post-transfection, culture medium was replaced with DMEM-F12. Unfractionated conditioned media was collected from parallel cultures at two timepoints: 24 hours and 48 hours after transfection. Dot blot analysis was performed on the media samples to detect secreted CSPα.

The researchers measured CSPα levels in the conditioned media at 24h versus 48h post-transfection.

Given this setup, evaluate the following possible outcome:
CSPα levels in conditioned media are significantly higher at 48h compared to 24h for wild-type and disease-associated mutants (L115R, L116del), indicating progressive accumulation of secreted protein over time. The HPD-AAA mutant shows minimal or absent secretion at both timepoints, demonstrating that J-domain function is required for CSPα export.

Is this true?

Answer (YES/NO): NO